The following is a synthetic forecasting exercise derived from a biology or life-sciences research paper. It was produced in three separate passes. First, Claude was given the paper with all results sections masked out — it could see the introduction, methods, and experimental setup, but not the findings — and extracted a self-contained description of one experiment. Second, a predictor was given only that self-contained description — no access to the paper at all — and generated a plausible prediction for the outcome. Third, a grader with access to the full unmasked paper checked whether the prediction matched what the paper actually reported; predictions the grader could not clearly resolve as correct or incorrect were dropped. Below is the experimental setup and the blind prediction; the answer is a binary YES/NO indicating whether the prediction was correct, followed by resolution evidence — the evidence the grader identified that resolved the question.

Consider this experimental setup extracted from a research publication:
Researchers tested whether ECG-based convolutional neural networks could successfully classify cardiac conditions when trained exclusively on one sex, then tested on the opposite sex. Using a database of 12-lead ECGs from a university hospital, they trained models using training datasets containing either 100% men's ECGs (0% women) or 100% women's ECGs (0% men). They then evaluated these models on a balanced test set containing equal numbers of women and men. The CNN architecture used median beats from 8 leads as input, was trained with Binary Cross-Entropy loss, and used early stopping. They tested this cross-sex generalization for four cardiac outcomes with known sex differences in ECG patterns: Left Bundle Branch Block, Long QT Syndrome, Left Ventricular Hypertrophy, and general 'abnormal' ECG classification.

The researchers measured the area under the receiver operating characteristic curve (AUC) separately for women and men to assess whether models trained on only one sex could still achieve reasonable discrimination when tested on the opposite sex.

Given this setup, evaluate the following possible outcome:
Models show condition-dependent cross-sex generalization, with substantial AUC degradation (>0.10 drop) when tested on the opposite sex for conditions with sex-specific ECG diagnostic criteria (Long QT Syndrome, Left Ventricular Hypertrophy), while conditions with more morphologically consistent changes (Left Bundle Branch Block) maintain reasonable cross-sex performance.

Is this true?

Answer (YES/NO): NO